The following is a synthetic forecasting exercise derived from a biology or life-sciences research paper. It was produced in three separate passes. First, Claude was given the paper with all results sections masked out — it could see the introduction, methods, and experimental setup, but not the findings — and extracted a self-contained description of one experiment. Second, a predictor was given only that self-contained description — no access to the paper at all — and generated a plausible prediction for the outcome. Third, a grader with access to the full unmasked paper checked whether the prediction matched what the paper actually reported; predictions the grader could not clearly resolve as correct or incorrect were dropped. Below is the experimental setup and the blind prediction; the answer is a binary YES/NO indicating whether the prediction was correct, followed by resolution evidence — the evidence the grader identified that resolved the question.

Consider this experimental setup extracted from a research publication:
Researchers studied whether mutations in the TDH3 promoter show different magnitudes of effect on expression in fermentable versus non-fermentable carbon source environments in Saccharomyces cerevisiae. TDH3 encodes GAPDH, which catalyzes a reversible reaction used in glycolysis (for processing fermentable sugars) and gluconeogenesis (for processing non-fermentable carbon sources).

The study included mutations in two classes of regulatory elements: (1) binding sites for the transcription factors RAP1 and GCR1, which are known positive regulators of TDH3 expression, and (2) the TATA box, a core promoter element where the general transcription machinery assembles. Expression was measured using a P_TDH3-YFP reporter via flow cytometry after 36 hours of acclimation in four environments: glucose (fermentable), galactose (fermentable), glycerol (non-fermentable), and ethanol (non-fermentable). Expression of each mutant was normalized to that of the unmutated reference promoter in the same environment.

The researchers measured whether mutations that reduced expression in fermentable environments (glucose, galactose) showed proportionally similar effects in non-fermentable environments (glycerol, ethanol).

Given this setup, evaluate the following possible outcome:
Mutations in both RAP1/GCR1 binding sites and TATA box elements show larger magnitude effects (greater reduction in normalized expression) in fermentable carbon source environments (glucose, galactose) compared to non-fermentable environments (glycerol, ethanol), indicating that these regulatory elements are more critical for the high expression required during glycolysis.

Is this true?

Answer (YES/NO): YES